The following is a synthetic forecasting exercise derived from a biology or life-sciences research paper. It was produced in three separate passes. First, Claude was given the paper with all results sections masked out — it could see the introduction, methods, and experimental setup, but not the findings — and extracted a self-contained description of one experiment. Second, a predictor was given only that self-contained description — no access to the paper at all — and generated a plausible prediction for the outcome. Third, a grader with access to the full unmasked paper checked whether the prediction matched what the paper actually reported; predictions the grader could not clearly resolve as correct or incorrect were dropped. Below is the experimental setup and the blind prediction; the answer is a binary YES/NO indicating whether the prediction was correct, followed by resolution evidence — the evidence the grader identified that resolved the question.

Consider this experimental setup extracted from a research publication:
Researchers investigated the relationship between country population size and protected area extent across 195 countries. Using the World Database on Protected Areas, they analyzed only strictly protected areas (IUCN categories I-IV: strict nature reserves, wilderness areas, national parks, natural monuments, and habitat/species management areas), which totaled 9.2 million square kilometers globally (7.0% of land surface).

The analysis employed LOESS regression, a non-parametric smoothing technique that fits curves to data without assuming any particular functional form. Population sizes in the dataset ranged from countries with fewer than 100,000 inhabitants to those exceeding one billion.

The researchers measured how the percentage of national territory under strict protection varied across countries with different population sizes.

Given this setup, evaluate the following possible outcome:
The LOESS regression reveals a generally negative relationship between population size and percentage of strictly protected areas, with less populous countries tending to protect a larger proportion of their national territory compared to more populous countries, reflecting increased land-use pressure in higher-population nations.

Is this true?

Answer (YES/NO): NO